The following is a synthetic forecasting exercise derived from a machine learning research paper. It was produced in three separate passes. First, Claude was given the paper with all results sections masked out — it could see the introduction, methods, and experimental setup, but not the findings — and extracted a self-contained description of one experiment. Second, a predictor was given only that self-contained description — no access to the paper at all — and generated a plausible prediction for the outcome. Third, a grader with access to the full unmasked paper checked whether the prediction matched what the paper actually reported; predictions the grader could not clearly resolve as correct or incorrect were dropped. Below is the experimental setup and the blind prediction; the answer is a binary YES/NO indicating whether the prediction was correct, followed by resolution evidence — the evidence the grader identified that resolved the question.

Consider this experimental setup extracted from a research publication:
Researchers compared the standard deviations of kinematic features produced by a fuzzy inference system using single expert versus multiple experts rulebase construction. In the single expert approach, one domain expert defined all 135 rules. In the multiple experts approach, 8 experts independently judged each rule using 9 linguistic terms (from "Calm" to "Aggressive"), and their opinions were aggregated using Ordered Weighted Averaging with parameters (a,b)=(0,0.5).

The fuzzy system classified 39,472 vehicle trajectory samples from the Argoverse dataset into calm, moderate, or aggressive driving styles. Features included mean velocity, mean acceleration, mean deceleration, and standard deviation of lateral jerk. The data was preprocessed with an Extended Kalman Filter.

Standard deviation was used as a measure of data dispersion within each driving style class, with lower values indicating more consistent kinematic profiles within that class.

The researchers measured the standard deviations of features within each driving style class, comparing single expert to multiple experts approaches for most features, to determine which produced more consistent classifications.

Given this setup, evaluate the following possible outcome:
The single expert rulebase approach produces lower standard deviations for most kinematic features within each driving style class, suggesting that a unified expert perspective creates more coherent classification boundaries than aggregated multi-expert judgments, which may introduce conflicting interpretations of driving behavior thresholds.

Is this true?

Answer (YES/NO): NO